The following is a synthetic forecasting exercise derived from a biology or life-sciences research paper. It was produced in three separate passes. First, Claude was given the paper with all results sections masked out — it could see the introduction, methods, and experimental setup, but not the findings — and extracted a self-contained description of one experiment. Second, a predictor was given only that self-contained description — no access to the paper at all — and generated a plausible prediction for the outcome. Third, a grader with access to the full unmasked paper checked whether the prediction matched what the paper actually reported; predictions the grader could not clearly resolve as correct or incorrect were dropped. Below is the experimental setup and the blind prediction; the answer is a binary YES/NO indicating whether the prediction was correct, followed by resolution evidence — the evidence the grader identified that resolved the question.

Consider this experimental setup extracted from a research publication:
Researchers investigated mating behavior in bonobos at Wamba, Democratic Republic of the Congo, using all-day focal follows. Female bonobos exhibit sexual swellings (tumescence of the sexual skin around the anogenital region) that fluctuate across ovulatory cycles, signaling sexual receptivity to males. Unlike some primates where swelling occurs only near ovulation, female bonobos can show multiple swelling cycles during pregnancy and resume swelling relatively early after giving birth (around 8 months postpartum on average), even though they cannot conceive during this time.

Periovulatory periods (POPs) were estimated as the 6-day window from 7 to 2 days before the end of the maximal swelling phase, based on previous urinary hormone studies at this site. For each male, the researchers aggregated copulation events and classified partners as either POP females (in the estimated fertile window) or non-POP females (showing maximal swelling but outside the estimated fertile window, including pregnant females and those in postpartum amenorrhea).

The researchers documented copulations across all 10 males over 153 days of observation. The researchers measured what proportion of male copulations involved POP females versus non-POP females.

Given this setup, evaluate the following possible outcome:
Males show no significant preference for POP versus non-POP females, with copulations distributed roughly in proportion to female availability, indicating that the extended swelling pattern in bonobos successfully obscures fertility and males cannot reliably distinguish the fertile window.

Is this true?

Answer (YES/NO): NO